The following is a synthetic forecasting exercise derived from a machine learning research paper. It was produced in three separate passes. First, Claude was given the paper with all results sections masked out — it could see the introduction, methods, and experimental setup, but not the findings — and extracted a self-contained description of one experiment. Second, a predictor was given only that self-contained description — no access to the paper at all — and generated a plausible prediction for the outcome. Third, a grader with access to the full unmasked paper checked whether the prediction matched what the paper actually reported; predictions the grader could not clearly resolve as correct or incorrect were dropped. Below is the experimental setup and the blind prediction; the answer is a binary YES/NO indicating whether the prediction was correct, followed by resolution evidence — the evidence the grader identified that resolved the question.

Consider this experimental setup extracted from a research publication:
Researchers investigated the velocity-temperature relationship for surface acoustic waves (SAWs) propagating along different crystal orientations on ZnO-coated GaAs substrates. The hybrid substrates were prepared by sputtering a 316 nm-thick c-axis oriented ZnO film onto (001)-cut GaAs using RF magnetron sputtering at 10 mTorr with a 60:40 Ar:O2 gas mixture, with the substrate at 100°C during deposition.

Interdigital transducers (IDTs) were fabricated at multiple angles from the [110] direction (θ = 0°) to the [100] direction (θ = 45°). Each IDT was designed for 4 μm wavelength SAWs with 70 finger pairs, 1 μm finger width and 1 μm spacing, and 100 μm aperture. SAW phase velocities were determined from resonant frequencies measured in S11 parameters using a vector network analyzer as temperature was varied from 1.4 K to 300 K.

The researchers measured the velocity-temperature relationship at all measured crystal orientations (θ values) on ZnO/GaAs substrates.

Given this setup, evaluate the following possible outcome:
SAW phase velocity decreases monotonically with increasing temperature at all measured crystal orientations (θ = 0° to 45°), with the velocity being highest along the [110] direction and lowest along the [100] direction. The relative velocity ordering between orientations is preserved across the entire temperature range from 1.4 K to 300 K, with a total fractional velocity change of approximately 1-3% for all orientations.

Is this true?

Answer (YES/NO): NO